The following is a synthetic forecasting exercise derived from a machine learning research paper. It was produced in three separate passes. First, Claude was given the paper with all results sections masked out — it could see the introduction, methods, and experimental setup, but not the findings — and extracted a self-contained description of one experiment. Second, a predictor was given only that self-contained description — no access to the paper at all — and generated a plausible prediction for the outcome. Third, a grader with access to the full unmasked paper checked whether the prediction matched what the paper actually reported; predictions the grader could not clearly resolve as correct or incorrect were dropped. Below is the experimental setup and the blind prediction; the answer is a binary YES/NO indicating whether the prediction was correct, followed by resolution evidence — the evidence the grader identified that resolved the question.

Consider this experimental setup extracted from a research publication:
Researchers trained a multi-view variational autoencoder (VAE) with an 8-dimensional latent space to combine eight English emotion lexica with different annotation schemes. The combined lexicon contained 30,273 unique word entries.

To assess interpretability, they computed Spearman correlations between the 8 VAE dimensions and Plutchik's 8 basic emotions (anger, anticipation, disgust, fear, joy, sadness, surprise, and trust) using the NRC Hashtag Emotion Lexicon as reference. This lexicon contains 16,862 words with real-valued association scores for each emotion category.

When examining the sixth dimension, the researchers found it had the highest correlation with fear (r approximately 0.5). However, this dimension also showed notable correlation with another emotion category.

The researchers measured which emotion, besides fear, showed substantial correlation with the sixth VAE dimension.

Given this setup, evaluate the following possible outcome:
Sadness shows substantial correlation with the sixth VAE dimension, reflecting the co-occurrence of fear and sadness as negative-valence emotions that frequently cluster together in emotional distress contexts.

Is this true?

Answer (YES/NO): NO